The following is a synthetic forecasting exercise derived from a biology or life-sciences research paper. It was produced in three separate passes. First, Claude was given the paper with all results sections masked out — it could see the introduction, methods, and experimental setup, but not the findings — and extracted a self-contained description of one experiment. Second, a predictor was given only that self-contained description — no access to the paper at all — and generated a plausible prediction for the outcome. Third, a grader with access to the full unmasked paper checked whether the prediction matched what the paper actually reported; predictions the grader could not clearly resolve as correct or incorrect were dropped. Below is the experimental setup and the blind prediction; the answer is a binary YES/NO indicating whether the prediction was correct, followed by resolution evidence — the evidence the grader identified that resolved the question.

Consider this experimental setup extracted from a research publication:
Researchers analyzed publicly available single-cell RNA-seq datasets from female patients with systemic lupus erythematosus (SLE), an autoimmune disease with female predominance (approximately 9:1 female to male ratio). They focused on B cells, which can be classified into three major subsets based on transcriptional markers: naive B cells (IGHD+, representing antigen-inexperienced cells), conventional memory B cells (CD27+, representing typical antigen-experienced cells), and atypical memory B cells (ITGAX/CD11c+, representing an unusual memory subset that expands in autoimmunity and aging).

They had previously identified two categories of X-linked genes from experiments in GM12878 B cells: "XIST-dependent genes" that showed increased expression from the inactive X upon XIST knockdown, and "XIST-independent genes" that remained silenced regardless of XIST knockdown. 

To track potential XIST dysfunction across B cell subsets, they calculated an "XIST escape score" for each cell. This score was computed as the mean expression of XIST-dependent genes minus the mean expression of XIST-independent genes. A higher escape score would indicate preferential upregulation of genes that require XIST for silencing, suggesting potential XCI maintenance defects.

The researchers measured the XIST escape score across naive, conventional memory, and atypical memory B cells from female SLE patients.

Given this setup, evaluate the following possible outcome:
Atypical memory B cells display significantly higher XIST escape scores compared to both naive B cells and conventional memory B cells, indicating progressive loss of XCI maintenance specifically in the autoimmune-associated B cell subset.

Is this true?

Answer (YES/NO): NO